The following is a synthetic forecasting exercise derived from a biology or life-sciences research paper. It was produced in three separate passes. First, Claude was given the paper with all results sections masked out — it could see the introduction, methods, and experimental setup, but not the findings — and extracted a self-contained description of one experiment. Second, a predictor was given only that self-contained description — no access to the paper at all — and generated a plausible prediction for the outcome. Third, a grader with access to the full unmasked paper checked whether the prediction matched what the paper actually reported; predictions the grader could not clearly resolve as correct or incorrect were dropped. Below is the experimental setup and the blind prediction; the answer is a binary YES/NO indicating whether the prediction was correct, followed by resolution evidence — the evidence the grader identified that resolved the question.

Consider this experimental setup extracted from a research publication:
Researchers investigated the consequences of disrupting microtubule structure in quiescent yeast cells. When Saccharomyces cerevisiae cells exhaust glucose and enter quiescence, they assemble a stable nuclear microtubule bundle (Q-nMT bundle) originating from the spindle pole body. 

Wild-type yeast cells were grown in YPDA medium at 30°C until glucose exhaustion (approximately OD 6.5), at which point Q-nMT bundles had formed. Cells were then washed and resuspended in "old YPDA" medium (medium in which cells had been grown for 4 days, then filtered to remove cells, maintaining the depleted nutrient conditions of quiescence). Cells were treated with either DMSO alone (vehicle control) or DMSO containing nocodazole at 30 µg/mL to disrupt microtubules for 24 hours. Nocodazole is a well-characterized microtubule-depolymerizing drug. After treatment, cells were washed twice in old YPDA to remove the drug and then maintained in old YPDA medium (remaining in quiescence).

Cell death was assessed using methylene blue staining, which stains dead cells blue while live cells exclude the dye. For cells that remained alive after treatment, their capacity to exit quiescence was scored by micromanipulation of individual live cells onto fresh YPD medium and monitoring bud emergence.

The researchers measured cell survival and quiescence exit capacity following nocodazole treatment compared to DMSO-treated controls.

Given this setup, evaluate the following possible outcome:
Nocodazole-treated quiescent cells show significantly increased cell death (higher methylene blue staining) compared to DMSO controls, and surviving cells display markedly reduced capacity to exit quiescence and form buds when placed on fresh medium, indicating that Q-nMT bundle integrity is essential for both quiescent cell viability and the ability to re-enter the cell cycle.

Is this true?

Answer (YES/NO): YES